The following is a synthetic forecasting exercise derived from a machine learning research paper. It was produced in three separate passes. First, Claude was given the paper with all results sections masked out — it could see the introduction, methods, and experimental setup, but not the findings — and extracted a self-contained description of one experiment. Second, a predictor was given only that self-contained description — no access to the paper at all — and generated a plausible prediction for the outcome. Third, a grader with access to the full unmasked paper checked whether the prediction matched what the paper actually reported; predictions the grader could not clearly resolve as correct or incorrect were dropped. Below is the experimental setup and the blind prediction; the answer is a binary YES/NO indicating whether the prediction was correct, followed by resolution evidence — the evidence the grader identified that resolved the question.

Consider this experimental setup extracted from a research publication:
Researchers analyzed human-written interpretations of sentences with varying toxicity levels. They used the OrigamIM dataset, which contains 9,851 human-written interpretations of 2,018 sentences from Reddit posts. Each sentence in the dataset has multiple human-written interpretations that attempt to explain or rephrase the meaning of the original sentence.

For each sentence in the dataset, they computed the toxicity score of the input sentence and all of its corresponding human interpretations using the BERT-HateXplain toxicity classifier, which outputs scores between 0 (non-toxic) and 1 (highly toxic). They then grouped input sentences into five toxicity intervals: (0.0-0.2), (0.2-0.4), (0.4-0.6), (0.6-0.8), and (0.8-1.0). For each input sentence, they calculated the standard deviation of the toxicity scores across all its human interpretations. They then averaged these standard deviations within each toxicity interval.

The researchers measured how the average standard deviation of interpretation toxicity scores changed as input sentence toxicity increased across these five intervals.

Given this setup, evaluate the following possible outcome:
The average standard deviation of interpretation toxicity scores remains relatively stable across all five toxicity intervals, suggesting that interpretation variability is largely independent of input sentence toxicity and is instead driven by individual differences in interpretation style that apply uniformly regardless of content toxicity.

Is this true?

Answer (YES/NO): NO